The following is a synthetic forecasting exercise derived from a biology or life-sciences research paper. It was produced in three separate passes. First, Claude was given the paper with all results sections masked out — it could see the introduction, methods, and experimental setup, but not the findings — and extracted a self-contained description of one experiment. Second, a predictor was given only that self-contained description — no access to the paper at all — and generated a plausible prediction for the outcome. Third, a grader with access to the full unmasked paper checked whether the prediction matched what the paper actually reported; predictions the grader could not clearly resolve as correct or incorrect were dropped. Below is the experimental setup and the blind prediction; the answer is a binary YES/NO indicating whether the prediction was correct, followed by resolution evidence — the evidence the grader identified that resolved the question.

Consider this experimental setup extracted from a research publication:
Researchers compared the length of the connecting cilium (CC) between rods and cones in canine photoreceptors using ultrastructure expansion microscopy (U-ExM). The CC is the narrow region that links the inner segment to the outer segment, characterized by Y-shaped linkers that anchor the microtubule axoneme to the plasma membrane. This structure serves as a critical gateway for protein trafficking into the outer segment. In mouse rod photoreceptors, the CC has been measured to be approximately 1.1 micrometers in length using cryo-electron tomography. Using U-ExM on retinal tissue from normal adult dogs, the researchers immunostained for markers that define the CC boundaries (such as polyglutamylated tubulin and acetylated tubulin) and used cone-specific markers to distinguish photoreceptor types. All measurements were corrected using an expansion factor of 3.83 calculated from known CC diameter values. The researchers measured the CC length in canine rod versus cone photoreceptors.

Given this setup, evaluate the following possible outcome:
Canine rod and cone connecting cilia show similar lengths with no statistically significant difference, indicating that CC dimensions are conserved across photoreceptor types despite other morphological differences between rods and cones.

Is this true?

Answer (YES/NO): NO